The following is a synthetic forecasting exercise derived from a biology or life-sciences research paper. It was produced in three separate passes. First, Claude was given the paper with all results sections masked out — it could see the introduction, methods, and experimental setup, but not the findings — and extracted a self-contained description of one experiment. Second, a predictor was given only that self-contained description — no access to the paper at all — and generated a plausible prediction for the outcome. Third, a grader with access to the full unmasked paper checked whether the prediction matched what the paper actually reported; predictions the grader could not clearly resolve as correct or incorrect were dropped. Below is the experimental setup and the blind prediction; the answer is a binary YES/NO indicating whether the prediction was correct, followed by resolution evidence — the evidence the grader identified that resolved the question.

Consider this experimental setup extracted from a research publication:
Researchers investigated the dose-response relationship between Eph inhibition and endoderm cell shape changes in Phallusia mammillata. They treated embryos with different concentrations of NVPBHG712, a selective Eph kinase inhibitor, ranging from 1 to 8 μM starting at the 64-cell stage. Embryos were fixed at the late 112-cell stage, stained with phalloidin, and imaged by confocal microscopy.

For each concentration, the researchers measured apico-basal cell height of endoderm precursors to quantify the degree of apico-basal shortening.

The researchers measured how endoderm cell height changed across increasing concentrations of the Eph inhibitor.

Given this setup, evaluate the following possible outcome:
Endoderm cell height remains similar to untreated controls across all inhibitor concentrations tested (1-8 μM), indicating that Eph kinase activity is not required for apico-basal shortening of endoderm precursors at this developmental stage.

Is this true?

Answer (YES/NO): NO